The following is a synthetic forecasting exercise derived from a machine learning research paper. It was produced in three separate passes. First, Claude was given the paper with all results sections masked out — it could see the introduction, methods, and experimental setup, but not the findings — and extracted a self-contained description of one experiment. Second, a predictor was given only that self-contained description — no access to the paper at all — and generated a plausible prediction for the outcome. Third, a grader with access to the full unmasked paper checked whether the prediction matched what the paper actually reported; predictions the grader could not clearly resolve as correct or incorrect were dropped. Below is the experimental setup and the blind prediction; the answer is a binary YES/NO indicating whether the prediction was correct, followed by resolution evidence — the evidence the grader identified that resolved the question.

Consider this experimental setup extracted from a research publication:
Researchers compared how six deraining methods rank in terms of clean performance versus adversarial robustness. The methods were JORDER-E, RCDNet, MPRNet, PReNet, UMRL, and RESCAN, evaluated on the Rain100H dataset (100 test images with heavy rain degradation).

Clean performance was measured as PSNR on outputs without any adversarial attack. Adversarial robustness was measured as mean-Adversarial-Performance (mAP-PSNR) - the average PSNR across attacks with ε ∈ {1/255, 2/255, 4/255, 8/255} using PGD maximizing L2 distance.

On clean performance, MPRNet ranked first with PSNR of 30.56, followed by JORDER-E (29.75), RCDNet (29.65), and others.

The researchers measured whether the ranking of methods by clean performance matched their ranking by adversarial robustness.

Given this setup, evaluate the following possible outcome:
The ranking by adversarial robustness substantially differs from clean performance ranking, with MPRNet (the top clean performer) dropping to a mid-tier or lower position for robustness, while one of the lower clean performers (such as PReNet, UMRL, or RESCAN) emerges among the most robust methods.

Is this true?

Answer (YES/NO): NO